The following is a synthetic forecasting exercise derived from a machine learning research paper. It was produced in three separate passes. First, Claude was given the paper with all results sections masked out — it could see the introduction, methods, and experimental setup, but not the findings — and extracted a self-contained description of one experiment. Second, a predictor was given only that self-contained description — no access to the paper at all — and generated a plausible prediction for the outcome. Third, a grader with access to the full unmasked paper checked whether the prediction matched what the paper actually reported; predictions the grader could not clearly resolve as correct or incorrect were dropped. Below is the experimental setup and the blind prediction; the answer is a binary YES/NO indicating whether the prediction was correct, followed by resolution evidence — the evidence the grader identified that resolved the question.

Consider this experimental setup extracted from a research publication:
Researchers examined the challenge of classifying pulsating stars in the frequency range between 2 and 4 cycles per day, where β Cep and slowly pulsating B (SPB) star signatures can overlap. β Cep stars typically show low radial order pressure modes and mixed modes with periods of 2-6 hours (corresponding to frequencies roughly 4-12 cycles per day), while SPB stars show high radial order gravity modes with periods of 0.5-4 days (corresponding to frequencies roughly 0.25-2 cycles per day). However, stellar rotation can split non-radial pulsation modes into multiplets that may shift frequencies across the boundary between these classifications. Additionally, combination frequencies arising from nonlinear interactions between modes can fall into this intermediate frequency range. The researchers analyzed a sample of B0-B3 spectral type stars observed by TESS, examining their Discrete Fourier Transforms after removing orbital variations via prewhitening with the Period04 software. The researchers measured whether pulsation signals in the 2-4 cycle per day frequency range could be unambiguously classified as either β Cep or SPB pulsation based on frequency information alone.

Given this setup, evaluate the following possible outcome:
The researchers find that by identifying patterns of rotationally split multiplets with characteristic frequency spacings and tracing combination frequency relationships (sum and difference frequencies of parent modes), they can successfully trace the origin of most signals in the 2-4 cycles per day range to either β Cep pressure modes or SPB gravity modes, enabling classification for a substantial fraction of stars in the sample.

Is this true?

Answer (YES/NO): NO